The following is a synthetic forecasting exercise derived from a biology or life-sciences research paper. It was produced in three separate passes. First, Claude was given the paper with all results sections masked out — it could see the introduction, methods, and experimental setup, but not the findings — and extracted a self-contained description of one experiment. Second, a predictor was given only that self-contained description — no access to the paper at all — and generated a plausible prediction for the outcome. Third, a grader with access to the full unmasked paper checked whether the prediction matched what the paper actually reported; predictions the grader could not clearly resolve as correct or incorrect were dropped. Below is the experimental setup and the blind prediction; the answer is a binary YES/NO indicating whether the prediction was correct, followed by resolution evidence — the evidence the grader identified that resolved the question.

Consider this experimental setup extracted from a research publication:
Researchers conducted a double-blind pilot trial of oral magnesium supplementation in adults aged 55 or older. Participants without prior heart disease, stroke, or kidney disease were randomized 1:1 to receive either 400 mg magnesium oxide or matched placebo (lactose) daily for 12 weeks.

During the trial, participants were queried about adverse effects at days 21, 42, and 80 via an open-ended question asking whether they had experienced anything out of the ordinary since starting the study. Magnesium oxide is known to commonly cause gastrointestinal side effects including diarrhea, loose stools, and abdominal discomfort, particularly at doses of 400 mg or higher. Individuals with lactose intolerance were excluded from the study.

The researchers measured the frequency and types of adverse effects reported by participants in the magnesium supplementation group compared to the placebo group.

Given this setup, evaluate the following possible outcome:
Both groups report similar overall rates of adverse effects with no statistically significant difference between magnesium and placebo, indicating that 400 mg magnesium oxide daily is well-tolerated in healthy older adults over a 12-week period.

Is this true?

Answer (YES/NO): NO